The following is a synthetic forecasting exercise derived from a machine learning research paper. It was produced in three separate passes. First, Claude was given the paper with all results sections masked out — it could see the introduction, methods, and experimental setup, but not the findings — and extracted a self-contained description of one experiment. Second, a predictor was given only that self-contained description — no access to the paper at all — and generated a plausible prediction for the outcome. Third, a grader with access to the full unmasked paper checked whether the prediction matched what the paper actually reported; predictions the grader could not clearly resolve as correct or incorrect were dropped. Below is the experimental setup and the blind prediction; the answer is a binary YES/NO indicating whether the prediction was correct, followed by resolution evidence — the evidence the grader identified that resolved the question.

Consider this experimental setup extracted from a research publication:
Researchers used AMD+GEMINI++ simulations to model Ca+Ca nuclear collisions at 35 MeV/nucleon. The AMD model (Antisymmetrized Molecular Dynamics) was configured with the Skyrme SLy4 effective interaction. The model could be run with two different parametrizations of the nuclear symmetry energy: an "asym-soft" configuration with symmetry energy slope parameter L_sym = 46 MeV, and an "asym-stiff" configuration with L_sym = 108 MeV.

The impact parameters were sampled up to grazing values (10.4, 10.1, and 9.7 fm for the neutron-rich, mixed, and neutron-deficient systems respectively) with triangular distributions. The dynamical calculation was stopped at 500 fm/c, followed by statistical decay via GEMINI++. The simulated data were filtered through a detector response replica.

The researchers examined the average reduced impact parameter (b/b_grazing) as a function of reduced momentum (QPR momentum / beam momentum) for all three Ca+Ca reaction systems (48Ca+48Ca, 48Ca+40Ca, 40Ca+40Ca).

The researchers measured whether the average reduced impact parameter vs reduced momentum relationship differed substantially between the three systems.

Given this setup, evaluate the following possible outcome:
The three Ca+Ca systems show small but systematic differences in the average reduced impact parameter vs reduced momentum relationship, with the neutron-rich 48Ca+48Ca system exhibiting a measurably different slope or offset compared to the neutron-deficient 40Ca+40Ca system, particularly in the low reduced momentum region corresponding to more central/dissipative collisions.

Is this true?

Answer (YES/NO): NO